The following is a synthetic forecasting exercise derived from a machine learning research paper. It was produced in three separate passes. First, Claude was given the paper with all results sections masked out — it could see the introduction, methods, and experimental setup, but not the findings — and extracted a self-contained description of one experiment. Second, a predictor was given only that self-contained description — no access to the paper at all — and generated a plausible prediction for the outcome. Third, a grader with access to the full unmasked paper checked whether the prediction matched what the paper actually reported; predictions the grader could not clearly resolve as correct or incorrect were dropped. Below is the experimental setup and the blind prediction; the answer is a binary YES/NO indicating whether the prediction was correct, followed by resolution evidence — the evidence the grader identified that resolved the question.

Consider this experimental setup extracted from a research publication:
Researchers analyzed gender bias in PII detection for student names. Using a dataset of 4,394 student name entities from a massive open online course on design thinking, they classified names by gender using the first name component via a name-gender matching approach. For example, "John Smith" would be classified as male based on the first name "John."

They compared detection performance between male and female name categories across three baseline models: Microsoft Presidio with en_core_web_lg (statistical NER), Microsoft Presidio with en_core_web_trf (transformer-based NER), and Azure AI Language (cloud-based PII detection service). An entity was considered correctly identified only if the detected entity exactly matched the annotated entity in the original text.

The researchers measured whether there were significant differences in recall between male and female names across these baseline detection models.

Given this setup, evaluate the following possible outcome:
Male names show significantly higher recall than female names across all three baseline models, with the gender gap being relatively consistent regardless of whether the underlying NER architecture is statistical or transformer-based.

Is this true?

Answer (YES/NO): NO